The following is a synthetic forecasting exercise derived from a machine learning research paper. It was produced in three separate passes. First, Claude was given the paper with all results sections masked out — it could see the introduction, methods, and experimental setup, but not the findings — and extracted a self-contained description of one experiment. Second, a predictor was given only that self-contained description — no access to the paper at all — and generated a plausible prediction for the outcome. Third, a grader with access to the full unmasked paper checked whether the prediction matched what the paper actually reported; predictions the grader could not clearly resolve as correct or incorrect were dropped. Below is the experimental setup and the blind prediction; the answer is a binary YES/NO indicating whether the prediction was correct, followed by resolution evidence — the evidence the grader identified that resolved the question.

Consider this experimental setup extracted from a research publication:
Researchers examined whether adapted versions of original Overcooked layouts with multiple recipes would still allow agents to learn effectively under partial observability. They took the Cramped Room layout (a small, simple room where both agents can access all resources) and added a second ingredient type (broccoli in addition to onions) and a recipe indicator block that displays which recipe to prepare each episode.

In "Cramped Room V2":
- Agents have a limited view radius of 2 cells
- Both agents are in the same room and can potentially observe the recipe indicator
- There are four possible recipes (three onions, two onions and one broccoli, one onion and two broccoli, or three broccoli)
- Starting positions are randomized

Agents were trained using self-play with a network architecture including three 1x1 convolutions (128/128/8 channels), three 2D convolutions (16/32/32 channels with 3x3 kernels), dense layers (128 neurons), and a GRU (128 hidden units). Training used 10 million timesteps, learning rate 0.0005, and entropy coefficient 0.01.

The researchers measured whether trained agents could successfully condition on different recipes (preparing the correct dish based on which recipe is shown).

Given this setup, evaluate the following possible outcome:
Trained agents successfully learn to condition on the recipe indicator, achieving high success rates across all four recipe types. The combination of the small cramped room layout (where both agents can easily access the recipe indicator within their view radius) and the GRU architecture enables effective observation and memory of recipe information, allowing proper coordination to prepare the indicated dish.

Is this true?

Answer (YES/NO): YES